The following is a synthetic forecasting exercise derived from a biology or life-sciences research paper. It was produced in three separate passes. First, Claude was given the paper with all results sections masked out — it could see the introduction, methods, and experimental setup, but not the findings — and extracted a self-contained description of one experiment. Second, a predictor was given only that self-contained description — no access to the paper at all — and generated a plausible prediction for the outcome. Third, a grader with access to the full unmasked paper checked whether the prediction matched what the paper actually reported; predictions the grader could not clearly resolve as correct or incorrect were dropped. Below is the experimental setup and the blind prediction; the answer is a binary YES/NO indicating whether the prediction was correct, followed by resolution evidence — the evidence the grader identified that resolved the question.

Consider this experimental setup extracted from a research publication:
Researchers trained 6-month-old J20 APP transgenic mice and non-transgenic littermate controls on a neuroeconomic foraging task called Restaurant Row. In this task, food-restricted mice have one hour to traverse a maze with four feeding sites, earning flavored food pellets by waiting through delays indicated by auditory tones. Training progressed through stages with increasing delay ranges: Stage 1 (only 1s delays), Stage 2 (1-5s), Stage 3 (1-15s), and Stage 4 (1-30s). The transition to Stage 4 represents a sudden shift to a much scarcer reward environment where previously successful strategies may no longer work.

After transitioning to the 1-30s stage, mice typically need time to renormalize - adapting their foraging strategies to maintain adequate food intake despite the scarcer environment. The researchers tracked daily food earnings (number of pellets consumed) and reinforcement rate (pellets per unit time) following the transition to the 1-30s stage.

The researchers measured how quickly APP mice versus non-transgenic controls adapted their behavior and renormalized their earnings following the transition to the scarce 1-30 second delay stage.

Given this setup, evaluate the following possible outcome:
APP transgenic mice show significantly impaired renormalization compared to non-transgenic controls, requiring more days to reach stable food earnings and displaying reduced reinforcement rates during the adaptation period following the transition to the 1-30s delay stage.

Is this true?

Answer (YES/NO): NO